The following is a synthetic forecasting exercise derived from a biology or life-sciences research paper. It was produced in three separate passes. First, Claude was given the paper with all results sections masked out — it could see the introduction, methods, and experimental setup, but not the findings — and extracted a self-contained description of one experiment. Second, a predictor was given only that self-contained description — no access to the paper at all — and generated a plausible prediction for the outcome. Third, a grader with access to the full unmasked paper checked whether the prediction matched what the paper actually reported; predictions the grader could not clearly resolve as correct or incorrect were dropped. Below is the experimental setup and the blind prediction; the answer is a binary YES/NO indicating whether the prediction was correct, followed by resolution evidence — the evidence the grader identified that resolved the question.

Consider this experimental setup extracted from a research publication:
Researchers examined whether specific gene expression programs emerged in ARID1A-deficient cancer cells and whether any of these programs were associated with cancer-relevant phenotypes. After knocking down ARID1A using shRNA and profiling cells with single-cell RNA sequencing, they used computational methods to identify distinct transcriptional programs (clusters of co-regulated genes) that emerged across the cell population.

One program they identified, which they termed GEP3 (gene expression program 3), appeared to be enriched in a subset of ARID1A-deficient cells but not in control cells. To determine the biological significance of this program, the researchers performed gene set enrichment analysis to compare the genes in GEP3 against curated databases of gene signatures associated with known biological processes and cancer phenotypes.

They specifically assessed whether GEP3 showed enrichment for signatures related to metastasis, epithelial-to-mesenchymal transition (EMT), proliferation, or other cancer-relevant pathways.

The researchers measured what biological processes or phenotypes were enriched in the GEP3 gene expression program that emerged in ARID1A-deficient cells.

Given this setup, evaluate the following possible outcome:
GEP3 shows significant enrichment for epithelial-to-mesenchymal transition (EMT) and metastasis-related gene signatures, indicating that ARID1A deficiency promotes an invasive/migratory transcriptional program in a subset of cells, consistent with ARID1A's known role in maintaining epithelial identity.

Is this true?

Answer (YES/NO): NO